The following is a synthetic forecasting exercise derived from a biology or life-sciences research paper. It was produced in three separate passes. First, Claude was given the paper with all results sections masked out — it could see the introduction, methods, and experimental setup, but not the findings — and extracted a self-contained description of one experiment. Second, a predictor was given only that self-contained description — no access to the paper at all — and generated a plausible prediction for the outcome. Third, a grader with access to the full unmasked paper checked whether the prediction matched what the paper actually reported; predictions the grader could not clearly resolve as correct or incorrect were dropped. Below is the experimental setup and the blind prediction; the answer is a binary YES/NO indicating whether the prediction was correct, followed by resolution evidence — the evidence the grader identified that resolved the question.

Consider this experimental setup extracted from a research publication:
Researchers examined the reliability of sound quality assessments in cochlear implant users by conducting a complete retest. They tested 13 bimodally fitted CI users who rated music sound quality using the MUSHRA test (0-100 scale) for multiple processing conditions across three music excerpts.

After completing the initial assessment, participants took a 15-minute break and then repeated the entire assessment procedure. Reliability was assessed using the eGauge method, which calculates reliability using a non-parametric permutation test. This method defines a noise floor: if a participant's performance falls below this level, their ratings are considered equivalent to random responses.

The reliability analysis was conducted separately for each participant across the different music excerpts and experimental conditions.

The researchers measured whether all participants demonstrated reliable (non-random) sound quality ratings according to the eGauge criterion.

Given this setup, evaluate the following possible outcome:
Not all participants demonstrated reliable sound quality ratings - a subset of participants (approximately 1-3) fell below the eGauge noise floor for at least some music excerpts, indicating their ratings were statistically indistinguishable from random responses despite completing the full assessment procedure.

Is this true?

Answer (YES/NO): YES